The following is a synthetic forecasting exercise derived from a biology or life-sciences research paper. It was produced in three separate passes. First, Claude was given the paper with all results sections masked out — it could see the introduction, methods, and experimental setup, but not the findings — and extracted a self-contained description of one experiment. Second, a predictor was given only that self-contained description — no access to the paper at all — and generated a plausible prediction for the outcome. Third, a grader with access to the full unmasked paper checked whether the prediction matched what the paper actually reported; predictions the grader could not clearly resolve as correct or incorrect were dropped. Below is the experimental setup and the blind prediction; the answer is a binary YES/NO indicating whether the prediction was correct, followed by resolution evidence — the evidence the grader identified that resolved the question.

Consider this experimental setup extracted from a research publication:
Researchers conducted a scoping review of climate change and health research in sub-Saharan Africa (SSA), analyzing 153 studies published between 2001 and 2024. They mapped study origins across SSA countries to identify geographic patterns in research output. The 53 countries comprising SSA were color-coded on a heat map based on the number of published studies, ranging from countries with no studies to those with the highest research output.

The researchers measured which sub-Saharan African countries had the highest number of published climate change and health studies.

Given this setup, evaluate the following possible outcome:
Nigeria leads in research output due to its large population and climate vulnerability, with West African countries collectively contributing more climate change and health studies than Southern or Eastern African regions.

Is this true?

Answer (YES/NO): NO